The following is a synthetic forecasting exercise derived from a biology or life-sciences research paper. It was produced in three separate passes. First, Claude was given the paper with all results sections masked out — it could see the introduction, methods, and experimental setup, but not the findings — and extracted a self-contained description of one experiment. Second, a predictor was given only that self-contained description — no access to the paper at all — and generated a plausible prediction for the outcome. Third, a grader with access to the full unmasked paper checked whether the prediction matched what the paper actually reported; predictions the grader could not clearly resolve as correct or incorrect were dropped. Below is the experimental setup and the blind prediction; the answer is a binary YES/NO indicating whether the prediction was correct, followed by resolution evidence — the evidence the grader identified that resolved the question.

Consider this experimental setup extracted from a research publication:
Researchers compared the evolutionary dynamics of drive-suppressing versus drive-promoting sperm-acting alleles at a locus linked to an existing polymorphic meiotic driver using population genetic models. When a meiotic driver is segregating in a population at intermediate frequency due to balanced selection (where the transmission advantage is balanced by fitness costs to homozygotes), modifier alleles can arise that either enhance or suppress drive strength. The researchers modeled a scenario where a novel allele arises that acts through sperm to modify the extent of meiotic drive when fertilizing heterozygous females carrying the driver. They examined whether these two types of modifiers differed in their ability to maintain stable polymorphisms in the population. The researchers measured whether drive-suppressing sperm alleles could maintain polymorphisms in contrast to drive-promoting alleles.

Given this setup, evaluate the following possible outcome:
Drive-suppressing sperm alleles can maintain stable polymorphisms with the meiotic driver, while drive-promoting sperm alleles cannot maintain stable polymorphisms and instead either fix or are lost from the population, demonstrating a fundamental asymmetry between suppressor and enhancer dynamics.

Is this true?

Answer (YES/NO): YES